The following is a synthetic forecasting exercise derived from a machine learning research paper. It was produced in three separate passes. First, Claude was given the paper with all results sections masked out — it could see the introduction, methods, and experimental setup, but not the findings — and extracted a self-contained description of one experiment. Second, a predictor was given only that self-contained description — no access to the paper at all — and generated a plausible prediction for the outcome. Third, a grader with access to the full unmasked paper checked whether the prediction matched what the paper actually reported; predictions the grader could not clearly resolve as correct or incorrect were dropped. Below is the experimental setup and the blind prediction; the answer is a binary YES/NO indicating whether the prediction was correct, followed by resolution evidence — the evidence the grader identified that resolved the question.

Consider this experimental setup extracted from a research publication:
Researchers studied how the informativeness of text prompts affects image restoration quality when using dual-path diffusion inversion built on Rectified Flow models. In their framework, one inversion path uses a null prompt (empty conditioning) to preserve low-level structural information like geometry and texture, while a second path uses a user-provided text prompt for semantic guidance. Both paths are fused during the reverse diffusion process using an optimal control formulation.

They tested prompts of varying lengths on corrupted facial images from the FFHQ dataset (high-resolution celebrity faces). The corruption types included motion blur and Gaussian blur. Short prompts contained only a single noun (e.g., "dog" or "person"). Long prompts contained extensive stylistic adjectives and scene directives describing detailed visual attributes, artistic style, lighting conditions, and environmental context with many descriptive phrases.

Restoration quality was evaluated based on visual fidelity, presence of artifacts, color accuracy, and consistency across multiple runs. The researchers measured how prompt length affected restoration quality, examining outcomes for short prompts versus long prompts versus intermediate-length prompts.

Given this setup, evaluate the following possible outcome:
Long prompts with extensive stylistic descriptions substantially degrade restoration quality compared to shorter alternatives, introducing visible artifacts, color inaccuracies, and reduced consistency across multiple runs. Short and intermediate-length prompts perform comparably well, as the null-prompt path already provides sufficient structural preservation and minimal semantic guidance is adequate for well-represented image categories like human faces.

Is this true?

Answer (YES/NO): NO